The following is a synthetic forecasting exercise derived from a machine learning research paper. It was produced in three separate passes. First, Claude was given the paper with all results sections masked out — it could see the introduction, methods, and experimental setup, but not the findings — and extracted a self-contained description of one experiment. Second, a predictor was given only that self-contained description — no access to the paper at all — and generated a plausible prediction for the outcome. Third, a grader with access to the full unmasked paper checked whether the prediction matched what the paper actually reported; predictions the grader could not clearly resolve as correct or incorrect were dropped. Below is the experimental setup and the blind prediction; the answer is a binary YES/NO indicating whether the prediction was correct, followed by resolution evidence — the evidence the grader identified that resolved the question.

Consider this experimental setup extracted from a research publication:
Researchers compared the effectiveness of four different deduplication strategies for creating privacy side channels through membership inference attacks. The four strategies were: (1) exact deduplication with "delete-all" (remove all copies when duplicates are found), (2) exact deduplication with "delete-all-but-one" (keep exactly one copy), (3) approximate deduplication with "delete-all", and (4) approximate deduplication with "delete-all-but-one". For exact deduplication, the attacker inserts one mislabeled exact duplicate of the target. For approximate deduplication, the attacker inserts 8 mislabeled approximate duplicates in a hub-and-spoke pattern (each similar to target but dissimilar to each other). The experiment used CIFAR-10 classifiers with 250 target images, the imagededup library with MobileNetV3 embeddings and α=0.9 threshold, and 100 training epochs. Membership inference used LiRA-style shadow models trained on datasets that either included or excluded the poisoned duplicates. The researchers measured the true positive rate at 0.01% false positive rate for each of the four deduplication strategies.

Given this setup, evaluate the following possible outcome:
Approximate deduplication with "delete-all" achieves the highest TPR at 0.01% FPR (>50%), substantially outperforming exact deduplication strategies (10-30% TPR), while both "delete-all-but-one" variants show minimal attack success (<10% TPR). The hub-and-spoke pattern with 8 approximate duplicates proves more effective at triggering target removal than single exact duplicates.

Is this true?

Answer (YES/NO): NO